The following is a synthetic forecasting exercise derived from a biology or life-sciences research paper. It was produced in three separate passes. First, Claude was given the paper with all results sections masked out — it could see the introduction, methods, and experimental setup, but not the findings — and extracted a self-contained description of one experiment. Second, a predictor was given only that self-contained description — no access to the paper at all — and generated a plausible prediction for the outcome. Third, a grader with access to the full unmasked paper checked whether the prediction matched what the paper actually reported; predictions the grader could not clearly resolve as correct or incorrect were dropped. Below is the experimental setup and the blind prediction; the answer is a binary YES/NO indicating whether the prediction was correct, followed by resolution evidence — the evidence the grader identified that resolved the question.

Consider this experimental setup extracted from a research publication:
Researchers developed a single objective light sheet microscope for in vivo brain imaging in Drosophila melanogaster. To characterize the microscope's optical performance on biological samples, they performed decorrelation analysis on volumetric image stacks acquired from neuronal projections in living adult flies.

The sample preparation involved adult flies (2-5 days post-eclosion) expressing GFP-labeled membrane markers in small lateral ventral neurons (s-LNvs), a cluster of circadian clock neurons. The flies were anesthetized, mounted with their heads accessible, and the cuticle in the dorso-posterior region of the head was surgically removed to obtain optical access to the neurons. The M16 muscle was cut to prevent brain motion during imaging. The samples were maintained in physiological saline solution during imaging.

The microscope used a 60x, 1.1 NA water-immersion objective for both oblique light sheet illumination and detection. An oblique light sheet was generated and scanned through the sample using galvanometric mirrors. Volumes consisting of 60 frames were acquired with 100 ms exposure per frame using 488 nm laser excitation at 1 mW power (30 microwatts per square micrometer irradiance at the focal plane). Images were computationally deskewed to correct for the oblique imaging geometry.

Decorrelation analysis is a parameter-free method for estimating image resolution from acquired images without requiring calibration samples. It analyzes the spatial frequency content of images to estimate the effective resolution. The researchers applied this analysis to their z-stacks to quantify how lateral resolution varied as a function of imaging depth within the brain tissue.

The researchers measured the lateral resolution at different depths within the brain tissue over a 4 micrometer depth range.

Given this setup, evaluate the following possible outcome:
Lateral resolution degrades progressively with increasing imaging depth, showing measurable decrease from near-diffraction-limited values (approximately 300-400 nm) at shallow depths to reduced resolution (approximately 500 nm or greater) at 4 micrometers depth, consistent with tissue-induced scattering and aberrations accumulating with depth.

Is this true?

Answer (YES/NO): NO